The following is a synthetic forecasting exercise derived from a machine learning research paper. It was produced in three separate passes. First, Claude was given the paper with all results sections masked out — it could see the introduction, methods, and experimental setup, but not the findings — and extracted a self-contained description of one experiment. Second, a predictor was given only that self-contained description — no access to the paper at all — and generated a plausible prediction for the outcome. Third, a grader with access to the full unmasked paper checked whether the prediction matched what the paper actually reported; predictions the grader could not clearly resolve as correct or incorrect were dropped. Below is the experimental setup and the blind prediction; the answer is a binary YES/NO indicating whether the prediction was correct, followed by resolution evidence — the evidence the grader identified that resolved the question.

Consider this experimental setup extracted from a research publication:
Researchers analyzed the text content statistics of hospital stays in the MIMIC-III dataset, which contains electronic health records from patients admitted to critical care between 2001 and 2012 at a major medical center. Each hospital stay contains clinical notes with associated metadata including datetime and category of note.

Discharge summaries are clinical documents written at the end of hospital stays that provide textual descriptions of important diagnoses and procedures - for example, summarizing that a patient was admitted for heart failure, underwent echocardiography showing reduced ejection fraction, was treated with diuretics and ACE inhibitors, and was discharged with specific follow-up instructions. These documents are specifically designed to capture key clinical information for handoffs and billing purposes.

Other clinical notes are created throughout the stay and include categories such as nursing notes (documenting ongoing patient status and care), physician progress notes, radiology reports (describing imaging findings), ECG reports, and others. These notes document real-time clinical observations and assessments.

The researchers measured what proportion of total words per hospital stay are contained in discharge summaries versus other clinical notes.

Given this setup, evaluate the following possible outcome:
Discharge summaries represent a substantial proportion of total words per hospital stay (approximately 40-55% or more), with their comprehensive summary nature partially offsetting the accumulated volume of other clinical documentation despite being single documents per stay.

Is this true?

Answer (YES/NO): NO